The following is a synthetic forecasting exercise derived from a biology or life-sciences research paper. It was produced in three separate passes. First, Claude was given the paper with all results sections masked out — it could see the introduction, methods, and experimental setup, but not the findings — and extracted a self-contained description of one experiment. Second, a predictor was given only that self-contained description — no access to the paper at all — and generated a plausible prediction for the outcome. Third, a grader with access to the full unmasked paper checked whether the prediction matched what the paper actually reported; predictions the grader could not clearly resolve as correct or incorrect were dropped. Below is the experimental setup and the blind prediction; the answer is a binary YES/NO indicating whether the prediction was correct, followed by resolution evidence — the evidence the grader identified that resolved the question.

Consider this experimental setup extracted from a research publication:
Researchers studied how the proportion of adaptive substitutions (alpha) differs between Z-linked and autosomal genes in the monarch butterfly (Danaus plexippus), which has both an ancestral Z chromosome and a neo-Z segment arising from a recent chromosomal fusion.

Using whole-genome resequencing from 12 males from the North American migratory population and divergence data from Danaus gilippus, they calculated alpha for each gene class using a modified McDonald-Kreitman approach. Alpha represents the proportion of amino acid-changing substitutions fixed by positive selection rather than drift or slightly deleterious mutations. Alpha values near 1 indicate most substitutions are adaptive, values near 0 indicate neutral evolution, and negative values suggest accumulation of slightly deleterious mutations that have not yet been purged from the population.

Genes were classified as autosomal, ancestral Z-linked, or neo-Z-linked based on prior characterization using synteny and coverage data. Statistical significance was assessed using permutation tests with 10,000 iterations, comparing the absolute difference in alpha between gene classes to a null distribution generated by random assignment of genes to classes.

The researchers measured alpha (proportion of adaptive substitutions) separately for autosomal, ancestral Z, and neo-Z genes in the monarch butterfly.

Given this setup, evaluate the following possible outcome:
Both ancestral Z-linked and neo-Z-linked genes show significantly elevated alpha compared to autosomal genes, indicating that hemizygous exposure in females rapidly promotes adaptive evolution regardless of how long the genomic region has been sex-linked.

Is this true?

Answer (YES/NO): YES